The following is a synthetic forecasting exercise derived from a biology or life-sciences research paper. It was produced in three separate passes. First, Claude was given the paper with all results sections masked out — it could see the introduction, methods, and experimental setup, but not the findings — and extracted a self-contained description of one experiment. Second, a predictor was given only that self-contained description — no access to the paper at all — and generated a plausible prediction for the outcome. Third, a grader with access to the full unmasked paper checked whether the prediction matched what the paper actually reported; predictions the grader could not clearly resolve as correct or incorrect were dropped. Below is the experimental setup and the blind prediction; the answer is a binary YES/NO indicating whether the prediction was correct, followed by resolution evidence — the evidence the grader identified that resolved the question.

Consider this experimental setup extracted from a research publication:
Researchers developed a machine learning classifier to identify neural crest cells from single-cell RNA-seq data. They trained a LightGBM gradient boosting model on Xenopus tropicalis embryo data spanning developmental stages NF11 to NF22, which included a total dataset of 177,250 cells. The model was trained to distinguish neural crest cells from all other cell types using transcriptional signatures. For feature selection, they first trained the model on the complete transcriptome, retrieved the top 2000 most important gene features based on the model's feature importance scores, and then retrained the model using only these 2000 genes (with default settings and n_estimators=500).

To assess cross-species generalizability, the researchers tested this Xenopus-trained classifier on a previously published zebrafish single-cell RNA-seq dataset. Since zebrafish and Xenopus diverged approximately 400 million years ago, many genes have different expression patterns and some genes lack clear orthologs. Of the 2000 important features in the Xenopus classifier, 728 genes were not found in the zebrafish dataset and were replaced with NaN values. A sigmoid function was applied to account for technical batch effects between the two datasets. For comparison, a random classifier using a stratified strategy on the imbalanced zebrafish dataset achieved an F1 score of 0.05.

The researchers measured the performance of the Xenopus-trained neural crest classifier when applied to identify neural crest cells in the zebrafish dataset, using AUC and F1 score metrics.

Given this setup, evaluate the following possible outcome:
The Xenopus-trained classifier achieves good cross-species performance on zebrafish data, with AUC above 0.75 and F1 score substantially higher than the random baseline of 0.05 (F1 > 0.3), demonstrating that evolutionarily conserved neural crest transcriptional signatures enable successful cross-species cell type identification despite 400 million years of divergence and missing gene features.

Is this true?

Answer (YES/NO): YES